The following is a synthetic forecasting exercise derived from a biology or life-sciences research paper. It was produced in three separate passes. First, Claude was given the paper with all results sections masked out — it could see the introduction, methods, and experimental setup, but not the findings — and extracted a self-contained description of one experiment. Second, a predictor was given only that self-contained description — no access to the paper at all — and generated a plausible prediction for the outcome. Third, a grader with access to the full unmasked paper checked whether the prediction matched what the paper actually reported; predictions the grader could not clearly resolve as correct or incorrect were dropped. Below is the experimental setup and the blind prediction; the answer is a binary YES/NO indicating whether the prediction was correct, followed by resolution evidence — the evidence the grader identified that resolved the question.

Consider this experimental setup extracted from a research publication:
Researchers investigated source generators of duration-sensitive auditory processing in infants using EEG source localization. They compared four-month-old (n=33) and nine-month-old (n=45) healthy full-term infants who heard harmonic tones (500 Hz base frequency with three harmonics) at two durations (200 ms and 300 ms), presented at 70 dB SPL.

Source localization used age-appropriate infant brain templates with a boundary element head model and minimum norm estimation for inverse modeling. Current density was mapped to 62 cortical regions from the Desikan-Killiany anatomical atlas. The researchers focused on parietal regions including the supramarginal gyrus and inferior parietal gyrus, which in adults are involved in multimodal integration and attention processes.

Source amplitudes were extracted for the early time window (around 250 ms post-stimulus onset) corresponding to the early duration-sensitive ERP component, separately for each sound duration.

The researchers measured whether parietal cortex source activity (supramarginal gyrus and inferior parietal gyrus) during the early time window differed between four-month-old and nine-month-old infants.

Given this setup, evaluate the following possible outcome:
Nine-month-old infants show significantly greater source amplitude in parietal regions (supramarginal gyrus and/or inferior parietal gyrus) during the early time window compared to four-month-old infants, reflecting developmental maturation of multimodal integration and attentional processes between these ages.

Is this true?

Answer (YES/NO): NO